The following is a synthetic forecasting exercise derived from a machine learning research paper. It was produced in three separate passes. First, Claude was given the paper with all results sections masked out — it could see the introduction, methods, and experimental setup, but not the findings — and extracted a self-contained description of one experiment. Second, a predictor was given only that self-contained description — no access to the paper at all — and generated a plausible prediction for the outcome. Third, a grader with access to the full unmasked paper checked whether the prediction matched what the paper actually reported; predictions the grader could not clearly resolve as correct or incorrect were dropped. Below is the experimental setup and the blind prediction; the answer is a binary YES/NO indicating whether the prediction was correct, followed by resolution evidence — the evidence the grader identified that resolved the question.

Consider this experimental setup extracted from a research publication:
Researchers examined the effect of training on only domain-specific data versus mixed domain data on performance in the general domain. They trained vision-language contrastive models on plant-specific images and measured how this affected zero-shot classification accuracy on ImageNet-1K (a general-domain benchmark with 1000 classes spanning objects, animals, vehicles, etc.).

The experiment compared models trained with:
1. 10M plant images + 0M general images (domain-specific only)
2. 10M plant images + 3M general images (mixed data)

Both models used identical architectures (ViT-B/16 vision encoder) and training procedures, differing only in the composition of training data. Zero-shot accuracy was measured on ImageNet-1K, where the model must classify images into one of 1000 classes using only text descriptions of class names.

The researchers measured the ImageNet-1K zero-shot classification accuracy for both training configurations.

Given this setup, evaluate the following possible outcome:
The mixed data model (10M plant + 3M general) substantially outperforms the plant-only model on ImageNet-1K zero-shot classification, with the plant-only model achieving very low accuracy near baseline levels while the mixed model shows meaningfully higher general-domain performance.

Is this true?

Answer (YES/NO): NO